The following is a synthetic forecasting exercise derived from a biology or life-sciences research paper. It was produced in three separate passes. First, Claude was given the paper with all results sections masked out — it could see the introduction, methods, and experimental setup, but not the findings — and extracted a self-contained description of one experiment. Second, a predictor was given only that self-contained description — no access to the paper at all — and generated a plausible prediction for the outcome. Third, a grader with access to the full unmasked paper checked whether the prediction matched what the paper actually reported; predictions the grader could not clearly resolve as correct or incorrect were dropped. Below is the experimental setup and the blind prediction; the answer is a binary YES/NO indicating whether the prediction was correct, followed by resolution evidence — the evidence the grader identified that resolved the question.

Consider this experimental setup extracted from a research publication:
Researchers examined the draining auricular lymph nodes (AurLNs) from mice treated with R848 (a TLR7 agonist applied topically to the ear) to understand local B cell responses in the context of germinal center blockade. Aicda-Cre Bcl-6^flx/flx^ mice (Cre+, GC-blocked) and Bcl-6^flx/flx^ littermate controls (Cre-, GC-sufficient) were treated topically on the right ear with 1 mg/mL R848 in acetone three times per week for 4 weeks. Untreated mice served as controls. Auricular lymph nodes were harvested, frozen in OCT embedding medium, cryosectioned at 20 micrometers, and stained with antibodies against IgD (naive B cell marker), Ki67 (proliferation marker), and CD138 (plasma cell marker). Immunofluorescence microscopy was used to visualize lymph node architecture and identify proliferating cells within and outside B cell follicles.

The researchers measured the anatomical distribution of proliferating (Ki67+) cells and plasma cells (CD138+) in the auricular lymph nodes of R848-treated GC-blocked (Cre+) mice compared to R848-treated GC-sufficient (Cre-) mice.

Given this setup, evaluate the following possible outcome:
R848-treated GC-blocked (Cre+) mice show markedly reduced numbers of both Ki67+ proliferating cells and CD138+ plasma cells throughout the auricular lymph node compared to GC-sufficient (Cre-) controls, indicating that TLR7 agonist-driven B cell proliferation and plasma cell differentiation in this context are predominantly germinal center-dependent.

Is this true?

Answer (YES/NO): NO